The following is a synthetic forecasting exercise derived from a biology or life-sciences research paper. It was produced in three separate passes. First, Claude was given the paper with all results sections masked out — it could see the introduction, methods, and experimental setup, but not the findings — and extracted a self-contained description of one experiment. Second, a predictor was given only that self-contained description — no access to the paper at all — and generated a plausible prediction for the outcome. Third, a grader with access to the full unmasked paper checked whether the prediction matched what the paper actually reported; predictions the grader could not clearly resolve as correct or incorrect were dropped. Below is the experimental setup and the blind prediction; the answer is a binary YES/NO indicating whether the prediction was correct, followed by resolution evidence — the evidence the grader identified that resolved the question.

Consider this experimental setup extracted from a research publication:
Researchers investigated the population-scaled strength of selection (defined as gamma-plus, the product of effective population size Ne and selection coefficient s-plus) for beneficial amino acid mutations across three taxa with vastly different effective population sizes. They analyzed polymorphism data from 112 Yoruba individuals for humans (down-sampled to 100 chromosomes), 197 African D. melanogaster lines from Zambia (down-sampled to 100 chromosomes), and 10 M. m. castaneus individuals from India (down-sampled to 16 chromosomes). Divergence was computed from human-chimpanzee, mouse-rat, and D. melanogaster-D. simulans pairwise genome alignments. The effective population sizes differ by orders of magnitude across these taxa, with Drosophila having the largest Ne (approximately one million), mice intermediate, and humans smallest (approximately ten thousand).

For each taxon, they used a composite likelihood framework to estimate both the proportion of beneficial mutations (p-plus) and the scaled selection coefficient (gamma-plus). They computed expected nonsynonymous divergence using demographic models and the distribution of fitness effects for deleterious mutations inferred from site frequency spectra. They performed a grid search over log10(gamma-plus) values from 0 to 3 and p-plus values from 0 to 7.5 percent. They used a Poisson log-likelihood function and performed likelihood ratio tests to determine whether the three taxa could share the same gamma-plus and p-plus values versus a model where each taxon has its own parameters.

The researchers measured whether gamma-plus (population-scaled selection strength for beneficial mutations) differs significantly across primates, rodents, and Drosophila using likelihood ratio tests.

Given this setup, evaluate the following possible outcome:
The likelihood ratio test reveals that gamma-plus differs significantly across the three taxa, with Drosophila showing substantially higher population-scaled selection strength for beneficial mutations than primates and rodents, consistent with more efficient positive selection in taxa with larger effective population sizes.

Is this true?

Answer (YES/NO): NO